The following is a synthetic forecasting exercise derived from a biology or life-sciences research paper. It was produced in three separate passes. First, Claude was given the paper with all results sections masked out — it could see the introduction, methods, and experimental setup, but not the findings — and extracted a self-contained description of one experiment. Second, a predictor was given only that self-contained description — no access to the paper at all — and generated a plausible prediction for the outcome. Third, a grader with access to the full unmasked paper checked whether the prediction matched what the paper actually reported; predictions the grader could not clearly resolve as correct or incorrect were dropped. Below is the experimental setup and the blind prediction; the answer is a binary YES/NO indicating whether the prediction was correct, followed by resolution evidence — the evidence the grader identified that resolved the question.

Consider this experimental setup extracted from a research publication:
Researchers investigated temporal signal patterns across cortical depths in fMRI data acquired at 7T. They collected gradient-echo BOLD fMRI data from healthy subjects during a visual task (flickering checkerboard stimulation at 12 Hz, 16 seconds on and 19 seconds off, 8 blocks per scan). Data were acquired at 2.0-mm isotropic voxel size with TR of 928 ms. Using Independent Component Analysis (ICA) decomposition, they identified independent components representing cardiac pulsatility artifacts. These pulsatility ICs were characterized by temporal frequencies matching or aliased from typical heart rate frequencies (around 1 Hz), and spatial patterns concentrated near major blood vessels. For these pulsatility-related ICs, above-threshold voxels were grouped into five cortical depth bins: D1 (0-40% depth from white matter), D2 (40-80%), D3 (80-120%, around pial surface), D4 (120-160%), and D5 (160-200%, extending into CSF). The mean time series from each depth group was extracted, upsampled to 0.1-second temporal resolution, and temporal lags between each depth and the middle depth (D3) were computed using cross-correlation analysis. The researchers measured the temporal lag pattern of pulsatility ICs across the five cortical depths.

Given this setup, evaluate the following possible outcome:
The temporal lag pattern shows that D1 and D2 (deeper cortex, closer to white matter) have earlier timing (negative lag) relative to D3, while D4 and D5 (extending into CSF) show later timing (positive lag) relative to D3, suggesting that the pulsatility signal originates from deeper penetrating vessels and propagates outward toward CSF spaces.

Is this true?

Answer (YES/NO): NO